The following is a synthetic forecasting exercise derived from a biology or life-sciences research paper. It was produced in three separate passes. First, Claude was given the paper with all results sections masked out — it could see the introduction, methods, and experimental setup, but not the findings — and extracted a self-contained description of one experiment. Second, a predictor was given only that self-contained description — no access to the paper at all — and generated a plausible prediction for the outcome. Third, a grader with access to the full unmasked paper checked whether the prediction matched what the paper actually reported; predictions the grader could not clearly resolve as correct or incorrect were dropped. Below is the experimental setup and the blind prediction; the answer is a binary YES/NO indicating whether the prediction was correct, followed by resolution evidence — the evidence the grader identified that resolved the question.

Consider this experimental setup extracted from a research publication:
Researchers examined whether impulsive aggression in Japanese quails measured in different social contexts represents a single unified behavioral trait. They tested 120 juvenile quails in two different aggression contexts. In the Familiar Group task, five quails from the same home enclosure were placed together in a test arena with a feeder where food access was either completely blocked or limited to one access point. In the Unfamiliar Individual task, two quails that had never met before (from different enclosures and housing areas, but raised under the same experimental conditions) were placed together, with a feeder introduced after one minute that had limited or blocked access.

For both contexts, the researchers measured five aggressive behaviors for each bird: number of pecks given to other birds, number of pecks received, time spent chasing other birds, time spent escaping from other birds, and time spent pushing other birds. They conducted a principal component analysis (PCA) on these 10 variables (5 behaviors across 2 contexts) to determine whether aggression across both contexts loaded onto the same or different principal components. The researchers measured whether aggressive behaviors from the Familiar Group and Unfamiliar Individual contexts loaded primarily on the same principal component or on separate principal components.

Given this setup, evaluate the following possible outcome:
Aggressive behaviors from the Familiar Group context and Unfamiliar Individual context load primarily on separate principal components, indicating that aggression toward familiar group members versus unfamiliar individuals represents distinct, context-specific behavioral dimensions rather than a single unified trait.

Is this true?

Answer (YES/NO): YES